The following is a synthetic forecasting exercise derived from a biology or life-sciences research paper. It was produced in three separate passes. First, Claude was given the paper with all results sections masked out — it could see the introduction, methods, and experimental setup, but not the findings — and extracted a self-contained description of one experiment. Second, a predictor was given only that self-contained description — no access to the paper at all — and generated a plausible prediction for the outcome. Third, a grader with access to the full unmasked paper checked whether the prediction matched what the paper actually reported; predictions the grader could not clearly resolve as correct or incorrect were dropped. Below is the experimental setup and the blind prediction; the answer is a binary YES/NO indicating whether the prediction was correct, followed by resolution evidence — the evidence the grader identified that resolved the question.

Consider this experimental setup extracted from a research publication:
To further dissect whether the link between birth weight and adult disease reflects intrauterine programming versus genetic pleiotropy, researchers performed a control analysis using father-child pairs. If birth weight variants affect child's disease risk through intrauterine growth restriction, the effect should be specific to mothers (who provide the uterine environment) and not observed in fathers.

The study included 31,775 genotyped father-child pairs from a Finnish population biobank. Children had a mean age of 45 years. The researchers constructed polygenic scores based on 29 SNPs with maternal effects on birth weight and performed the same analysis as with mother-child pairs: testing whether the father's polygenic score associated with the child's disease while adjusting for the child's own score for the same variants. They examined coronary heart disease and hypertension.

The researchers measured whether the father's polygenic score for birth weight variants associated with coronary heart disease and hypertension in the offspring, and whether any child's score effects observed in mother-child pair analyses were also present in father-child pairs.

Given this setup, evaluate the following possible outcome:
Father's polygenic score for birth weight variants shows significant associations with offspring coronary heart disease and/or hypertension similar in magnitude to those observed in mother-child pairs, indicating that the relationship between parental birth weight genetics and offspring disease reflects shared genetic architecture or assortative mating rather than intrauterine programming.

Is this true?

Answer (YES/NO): NO